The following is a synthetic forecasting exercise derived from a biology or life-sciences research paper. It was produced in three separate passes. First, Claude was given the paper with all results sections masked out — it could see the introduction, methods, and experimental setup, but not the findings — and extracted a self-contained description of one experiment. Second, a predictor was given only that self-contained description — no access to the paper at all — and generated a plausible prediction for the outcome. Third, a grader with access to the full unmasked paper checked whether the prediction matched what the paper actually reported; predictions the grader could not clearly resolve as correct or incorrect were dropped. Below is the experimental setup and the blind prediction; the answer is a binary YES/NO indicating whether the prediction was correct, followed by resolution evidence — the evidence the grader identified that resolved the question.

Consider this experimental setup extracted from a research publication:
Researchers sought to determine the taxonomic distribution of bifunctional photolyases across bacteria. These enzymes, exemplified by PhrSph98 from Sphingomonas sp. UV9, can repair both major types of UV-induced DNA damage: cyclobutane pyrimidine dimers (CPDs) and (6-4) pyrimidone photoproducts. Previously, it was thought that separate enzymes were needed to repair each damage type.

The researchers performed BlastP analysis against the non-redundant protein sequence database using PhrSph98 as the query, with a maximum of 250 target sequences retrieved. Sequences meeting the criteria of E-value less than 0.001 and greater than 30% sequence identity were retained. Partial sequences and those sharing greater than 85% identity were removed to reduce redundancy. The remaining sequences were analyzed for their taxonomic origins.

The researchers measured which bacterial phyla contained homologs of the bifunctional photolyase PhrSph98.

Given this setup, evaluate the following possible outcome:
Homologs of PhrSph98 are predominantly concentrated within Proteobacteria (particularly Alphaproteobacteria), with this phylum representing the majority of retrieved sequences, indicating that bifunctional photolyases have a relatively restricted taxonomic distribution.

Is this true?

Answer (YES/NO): NO